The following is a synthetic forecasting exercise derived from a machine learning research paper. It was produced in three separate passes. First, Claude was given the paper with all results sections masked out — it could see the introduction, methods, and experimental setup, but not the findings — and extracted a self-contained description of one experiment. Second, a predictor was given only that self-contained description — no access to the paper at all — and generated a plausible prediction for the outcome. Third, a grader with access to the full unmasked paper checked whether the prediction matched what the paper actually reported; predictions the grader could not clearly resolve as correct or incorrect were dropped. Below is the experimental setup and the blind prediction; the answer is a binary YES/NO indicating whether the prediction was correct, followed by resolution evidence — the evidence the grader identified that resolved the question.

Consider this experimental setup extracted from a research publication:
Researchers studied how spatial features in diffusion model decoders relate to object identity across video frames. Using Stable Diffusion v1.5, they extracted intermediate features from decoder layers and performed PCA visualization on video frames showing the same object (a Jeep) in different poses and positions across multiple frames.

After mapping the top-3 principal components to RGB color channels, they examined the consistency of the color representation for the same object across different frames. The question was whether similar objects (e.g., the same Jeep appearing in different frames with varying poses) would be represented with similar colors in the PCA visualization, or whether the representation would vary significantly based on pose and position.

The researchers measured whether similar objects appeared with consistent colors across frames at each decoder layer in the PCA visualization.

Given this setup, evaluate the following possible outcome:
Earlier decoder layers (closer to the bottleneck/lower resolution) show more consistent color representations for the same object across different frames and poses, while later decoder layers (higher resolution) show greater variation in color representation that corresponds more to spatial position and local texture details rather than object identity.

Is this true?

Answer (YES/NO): NO